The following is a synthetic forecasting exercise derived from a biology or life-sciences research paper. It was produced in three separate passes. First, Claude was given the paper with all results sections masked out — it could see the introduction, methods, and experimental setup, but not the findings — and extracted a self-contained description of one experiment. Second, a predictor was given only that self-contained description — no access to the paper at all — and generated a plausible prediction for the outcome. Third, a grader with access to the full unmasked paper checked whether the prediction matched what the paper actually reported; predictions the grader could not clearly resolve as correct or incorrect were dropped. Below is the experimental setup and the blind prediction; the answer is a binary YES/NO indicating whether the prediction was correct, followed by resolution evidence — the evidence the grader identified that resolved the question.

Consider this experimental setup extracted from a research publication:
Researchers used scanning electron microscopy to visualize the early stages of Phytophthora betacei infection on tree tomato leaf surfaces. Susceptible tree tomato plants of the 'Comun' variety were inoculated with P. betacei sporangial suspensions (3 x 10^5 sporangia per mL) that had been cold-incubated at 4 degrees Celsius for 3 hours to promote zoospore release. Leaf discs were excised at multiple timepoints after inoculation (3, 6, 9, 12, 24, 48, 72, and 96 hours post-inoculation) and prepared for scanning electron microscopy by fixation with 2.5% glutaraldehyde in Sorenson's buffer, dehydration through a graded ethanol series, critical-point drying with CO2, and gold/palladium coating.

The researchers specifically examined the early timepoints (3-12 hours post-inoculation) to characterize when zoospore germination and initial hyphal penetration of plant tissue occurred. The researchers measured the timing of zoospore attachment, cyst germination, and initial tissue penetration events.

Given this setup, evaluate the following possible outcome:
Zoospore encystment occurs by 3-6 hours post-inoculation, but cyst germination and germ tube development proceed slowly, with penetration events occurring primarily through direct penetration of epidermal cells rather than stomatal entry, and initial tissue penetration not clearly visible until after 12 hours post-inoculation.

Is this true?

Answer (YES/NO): NO